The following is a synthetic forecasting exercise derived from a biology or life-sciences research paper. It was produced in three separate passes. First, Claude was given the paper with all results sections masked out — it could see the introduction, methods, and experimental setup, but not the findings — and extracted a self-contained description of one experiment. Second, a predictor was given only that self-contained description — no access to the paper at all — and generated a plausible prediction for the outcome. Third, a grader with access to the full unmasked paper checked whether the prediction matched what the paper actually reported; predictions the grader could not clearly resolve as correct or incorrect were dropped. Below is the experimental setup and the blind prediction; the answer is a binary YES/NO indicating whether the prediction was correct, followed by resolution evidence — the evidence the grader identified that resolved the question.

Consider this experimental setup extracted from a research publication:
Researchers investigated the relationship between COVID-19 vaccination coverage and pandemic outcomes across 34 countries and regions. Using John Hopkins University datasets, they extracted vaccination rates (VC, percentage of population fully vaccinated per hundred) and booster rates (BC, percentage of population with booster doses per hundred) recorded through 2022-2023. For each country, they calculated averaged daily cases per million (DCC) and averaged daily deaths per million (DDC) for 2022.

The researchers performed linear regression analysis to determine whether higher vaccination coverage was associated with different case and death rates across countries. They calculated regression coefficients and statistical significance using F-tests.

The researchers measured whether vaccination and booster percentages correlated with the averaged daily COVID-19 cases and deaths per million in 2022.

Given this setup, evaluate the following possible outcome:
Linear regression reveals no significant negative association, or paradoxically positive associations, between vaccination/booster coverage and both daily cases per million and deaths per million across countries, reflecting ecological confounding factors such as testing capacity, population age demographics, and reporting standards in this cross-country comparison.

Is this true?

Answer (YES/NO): YES